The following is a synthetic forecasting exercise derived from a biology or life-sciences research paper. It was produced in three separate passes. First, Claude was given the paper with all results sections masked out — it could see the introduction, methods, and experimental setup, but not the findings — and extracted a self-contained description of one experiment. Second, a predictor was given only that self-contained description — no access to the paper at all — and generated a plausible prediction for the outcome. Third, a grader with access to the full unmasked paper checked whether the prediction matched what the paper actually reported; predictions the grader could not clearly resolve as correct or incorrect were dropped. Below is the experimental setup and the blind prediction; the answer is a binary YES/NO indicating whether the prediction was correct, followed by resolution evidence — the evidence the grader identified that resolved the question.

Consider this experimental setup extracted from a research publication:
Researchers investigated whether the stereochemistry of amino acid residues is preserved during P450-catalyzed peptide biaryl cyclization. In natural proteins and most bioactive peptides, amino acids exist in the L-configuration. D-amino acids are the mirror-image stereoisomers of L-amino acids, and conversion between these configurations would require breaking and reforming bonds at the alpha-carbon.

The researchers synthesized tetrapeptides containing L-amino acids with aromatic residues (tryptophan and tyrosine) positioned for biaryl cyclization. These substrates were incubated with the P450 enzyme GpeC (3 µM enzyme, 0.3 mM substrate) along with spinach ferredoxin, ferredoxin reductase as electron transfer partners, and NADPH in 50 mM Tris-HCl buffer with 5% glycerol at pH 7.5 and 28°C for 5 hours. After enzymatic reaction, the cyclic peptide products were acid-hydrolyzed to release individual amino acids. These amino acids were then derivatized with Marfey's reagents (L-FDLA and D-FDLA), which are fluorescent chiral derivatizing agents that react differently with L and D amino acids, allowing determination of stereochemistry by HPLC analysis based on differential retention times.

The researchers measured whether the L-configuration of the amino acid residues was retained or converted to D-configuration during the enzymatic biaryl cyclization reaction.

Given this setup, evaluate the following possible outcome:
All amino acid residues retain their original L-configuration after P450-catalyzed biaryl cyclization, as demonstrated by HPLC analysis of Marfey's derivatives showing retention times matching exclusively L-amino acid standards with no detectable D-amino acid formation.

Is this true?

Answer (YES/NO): YES